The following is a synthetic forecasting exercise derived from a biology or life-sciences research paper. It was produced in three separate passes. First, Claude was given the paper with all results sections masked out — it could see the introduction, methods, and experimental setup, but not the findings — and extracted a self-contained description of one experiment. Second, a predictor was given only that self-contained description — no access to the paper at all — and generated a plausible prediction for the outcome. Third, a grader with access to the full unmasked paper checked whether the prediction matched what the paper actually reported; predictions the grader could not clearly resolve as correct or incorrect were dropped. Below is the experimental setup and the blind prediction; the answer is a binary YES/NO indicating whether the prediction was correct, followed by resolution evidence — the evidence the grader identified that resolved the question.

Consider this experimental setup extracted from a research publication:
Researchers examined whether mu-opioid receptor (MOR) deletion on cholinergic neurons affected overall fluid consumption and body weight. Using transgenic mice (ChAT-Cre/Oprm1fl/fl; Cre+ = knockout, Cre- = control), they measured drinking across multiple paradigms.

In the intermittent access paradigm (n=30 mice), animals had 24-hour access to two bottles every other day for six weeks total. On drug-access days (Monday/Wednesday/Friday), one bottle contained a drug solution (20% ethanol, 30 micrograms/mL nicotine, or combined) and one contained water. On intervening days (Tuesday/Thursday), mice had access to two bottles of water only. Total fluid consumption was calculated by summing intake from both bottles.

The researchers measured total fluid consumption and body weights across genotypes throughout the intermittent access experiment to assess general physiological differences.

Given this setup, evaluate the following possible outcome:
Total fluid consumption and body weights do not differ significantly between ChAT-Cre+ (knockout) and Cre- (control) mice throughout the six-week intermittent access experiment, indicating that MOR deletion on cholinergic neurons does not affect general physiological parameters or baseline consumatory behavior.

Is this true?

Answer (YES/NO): NO